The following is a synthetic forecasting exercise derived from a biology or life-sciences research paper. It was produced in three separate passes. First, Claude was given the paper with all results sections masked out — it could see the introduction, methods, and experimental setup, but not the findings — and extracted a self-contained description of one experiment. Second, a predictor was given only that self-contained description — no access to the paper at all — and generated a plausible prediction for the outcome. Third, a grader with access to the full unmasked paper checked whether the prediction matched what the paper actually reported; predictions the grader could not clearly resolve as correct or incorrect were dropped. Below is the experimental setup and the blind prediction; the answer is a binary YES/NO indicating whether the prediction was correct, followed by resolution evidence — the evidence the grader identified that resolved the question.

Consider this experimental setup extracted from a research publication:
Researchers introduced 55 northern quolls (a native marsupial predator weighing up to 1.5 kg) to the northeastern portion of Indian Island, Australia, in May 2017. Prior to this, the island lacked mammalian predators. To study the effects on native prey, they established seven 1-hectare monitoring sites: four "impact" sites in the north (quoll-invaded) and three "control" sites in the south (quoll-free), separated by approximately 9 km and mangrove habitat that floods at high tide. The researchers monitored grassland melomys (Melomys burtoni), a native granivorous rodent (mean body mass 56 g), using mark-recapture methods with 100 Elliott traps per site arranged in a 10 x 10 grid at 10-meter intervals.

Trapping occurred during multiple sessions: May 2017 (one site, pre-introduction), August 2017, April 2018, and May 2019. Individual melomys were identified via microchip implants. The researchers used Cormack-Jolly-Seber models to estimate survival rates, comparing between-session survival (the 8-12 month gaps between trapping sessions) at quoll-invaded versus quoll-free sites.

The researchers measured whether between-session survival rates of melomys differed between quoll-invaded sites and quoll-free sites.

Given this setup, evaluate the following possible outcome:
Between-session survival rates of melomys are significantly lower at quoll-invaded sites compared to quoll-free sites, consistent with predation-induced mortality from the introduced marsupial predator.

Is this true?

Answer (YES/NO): YES